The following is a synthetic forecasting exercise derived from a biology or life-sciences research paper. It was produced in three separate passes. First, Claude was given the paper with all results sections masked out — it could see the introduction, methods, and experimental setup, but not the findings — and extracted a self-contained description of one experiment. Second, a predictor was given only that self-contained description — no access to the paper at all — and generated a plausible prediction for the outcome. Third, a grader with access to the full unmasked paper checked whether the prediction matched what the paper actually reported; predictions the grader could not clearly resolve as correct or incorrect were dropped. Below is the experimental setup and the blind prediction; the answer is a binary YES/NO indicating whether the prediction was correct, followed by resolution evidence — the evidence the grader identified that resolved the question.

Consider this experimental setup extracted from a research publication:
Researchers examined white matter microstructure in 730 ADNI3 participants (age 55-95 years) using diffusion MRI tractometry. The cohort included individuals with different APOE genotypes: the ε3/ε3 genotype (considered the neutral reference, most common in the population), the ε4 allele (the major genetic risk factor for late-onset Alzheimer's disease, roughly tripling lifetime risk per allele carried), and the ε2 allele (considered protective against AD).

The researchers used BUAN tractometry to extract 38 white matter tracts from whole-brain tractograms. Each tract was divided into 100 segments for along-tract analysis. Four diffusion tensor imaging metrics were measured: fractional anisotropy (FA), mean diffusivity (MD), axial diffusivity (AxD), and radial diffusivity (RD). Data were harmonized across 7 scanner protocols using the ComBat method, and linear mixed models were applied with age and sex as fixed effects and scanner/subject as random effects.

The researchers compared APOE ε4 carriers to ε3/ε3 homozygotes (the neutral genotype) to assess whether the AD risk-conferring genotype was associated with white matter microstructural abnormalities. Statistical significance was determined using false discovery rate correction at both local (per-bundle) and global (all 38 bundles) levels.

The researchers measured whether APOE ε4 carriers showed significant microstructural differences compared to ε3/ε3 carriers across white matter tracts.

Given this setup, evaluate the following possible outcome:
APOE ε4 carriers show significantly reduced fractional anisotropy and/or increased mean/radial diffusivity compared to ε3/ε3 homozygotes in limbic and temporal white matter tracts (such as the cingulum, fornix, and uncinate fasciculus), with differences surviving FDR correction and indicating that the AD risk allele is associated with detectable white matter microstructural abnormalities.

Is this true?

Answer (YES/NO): NO